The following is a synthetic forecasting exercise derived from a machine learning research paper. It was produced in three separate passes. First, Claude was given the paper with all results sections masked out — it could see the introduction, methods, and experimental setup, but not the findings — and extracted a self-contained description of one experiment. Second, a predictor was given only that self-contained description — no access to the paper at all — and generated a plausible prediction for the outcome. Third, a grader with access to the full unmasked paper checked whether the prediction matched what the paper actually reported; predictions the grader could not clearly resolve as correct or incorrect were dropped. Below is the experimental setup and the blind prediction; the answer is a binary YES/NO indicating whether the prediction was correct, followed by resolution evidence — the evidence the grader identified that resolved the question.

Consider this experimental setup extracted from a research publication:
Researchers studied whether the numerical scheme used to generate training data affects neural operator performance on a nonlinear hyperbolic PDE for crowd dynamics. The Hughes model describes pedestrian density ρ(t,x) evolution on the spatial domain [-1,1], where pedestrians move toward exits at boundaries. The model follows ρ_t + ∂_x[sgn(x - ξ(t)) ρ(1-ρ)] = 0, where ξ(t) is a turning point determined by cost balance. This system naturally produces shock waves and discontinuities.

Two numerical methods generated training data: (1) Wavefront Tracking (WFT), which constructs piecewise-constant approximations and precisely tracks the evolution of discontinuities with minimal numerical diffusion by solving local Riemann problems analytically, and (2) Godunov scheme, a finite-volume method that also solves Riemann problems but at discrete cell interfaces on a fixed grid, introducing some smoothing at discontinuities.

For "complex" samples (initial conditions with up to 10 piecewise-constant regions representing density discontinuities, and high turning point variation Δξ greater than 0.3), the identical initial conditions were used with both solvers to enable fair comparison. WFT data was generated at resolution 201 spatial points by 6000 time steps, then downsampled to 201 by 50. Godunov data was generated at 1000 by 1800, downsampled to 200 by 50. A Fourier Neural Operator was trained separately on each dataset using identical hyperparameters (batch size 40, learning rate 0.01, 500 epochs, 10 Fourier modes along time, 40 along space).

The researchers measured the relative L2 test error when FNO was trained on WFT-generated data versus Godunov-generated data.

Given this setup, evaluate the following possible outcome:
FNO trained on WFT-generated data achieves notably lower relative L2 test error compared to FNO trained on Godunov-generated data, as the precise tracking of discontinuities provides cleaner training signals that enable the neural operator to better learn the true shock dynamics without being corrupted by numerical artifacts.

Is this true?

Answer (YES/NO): NO